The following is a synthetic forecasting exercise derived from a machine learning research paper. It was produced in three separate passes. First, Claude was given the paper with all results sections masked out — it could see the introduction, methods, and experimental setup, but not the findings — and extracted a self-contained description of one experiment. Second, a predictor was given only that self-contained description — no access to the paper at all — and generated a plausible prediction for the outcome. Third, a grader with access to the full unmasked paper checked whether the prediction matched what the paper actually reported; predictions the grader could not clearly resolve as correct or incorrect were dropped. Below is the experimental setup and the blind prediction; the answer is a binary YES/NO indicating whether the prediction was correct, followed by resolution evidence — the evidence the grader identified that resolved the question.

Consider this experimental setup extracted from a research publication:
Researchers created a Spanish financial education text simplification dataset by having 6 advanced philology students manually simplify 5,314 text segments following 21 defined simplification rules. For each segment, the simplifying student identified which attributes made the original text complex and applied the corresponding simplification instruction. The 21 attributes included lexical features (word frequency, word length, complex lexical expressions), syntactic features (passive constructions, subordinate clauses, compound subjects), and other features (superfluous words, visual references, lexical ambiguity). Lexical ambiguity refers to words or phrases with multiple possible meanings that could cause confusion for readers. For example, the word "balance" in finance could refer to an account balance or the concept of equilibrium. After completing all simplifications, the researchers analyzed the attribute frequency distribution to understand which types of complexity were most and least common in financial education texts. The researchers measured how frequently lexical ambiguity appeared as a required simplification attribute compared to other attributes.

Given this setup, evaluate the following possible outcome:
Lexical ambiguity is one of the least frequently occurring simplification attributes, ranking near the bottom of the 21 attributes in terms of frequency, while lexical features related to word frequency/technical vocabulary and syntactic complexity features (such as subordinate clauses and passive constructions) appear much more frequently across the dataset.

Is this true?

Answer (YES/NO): NO